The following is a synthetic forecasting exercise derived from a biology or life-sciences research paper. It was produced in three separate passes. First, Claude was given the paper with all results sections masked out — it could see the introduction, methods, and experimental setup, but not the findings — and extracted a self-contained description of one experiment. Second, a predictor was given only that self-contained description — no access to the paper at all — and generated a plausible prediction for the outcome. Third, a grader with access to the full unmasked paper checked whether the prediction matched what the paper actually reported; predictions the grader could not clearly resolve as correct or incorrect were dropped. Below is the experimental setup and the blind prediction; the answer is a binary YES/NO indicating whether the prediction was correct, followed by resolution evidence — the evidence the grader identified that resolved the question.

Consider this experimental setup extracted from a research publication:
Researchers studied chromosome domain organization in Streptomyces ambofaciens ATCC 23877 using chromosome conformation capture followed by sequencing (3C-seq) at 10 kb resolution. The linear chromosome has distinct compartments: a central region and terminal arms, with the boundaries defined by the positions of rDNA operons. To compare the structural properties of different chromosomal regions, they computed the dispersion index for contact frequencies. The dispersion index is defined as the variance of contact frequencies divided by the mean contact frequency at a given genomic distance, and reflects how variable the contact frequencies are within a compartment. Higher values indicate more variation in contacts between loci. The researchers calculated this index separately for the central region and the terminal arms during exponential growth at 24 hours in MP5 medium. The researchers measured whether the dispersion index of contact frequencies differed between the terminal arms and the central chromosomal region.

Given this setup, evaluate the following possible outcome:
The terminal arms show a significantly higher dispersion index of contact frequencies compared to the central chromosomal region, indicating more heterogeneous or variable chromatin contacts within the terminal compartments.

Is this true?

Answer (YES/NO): YES